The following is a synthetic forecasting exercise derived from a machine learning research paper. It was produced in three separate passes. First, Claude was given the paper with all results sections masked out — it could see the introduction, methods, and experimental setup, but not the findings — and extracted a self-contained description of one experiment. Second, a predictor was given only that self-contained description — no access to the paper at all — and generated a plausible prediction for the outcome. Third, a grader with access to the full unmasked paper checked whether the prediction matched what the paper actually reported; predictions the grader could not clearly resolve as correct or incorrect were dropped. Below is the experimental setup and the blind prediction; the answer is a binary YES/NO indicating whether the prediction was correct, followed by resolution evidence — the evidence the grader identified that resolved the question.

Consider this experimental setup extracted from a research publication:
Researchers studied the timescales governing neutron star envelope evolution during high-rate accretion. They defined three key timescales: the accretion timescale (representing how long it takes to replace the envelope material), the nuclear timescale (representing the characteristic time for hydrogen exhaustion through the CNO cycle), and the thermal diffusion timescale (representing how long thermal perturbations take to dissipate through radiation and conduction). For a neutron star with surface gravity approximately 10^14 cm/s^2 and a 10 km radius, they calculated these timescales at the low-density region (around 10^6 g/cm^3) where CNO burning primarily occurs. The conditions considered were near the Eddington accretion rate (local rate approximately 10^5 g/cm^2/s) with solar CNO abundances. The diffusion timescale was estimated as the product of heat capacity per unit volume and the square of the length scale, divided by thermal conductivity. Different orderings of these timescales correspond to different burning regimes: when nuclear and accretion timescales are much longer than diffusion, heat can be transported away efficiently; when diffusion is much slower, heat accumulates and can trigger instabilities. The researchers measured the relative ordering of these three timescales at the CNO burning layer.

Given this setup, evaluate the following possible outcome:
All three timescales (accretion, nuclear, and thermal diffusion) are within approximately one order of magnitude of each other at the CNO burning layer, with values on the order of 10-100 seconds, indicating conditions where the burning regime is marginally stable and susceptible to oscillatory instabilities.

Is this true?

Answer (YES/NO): NO